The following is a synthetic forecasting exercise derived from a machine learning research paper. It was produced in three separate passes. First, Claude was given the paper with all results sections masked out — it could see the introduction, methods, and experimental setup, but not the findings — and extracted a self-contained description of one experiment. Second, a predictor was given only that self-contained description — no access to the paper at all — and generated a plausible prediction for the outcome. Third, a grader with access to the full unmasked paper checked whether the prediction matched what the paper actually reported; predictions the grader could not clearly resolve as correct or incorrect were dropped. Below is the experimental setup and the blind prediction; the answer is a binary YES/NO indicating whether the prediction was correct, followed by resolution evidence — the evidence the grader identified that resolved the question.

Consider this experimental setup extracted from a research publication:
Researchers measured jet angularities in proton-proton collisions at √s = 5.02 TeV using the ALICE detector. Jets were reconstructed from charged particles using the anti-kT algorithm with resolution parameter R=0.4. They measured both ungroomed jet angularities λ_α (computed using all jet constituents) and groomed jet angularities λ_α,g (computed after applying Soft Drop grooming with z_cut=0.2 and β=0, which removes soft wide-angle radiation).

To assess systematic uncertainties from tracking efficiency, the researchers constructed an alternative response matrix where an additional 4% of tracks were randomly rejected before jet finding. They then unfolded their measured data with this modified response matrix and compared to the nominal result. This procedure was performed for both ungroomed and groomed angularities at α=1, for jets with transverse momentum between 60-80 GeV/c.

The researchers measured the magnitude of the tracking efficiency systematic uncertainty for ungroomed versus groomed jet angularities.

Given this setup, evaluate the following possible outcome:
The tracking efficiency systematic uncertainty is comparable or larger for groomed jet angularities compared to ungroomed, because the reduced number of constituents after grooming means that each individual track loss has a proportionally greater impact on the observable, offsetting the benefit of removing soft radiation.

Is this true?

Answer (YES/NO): NO